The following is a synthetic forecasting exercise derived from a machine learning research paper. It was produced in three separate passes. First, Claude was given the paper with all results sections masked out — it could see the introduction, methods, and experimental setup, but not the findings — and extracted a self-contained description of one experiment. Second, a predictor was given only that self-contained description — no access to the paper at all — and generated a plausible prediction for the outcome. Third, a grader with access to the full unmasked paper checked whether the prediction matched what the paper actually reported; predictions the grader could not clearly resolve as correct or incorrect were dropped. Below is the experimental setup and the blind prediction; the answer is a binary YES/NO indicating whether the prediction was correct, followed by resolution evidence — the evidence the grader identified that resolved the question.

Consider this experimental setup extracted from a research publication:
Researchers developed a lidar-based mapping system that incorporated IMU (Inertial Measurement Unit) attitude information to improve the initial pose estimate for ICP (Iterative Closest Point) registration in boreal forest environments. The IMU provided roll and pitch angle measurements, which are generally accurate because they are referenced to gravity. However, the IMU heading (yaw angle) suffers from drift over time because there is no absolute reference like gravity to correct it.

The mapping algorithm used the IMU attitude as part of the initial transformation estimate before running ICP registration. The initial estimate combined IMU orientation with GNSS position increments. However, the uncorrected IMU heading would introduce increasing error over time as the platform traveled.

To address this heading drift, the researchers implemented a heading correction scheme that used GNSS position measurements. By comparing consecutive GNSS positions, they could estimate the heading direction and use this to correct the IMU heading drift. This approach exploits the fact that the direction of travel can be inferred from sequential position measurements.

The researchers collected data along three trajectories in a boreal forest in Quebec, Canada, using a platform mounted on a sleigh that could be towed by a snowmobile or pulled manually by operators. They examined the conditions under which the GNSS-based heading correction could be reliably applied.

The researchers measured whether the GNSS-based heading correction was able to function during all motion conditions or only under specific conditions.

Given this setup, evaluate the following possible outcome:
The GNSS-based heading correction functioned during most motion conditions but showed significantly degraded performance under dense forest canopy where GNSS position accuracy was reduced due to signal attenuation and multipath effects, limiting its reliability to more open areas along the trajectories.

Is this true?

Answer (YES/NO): NO